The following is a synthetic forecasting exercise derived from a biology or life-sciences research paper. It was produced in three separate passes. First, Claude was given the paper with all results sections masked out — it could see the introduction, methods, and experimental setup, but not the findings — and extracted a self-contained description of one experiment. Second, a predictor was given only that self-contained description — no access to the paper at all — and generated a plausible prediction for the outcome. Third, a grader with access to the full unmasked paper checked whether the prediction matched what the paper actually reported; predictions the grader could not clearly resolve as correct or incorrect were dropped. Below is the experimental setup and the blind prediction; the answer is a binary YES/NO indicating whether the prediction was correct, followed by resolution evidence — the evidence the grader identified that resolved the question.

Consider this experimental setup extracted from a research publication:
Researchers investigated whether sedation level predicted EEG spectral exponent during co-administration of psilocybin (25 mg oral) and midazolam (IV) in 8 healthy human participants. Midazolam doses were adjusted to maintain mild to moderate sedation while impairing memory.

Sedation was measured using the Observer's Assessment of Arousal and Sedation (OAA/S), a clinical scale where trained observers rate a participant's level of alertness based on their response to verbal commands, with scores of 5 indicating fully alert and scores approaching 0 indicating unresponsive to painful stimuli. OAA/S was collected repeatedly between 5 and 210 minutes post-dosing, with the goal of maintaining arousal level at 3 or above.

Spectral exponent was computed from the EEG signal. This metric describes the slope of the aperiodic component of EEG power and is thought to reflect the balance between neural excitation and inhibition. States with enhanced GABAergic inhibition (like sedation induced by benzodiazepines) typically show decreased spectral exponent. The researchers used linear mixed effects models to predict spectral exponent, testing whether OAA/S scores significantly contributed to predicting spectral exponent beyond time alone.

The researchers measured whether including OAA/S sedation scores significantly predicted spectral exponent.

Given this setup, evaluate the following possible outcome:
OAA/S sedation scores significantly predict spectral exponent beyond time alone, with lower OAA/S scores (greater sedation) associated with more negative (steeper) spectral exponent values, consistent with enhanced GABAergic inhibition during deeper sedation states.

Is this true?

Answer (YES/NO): NO